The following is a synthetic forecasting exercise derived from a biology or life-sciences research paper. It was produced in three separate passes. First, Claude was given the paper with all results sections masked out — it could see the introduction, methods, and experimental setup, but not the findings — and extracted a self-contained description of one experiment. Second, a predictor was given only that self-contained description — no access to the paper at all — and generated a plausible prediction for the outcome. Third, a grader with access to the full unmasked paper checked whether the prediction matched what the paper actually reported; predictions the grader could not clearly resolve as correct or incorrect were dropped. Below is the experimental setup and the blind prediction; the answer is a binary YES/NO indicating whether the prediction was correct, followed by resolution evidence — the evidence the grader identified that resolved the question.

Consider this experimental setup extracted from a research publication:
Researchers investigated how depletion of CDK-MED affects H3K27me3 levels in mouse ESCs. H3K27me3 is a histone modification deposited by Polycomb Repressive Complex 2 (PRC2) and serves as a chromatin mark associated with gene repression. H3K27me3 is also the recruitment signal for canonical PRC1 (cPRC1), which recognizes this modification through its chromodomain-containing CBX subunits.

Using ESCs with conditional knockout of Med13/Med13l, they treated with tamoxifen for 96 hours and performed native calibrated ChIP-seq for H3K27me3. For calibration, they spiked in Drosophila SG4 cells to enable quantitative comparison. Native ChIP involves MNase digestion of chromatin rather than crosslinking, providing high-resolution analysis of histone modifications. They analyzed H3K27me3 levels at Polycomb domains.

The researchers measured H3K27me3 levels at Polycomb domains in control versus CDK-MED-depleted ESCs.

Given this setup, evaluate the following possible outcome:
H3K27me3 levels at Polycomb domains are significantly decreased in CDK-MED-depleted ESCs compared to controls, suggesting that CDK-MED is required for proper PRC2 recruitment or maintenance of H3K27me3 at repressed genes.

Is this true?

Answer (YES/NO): NO